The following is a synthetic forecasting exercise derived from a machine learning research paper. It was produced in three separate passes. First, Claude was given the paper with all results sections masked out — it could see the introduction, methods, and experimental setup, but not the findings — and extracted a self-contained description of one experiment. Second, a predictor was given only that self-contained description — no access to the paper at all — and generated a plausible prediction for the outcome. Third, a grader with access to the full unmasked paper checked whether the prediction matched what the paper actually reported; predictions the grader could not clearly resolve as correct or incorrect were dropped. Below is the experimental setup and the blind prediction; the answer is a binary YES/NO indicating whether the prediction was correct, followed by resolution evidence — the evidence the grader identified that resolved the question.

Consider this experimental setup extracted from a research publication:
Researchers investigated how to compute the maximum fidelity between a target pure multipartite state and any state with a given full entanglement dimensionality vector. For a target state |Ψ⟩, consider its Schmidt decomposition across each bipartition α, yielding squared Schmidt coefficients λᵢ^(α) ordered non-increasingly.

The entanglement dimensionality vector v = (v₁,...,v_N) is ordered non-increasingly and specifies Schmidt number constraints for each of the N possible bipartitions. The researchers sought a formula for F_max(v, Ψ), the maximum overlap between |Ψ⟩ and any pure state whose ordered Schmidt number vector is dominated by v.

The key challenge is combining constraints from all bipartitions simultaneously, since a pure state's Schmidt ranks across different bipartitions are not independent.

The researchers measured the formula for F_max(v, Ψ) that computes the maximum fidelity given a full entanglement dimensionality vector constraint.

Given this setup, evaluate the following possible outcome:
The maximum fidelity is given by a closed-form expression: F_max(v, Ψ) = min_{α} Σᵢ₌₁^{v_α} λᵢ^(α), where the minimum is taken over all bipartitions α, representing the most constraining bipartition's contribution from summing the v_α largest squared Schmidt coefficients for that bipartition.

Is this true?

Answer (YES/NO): NO